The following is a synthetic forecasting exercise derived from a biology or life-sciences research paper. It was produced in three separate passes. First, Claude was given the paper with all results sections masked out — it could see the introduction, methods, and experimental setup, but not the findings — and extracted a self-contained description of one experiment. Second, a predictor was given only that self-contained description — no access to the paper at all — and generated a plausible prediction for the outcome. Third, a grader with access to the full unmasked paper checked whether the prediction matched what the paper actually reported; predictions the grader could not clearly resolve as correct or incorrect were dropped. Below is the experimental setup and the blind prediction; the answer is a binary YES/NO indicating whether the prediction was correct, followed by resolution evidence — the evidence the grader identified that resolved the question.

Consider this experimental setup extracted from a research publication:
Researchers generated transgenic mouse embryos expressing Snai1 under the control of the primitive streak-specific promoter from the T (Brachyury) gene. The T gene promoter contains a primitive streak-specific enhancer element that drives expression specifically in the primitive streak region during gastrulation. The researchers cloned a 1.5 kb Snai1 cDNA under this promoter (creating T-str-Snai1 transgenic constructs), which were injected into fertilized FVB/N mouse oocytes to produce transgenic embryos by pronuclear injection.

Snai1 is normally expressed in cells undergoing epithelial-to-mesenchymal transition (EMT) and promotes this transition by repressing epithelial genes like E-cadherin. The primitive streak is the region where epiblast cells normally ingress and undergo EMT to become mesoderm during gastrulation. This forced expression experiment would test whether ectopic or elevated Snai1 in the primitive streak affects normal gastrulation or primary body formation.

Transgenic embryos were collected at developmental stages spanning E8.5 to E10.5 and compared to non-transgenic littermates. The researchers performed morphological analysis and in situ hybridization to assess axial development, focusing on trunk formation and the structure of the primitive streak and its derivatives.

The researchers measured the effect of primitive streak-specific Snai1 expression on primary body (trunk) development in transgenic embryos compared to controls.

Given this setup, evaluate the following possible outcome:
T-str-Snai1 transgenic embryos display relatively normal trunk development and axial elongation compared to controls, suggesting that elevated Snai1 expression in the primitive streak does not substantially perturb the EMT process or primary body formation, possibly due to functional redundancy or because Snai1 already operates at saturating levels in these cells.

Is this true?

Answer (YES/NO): NO